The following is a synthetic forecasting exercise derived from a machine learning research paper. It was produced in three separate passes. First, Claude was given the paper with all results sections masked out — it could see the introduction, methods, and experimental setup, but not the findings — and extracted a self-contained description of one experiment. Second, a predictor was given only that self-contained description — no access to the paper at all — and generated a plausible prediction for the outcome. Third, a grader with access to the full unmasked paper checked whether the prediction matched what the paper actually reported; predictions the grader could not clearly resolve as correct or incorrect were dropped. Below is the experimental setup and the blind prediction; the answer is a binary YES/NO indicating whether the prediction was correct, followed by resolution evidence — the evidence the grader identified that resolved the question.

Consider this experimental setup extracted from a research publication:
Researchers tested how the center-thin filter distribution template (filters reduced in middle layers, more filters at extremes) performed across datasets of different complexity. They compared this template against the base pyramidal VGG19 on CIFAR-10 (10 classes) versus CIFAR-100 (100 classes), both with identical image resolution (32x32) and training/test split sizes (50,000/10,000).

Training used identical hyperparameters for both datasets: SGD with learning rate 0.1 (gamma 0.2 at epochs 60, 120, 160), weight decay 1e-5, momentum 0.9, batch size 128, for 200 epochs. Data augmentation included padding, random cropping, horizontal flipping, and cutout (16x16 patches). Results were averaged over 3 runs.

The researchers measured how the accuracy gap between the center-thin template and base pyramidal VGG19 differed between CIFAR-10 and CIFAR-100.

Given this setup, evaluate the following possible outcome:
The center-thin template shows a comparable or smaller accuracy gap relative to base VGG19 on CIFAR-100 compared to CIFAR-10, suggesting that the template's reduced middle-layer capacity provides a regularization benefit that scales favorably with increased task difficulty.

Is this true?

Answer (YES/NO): NO